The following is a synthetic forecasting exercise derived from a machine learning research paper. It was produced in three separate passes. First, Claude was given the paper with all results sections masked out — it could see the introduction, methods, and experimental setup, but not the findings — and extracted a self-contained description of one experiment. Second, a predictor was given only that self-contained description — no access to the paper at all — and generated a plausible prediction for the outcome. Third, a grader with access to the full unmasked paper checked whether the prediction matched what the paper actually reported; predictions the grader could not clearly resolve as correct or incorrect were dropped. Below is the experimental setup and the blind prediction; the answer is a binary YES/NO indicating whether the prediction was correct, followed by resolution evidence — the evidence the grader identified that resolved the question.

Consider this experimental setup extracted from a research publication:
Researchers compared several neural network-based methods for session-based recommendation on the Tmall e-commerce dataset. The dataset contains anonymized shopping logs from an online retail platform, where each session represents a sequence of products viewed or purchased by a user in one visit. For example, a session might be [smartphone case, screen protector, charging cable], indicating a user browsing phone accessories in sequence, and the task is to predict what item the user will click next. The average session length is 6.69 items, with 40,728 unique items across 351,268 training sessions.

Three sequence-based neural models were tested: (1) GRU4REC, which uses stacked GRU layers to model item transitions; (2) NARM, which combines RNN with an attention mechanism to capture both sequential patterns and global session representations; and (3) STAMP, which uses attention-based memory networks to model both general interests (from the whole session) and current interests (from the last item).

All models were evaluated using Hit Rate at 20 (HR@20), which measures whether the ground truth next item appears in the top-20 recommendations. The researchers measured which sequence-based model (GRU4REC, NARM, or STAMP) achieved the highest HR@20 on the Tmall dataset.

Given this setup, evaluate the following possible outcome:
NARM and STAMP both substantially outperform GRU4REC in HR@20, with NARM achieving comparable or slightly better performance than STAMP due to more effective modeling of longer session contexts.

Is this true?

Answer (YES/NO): NO